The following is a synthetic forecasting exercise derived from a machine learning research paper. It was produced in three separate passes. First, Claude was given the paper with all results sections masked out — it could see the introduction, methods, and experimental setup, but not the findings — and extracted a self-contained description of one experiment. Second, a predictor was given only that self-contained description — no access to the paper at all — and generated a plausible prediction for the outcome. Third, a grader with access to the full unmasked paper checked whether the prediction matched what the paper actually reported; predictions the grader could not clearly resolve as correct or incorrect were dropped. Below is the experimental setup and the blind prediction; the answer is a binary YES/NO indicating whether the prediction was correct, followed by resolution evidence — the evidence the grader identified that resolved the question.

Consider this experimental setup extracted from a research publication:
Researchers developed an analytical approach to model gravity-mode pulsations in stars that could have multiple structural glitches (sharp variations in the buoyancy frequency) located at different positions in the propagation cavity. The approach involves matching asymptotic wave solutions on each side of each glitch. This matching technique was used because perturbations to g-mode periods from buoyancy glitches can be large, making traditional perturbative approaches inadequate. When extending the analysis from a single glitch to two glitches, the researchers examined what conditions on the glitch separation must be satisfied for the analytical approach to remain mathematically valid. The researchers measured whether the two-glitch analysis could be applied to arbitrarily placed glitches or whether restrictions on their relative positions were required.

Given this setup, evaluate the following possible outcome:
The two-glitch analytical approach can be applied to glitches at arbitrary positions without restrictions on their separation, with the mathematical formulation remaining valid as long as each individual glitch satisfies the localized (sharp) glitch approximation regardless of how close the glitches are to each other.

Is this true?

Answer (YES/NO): NO